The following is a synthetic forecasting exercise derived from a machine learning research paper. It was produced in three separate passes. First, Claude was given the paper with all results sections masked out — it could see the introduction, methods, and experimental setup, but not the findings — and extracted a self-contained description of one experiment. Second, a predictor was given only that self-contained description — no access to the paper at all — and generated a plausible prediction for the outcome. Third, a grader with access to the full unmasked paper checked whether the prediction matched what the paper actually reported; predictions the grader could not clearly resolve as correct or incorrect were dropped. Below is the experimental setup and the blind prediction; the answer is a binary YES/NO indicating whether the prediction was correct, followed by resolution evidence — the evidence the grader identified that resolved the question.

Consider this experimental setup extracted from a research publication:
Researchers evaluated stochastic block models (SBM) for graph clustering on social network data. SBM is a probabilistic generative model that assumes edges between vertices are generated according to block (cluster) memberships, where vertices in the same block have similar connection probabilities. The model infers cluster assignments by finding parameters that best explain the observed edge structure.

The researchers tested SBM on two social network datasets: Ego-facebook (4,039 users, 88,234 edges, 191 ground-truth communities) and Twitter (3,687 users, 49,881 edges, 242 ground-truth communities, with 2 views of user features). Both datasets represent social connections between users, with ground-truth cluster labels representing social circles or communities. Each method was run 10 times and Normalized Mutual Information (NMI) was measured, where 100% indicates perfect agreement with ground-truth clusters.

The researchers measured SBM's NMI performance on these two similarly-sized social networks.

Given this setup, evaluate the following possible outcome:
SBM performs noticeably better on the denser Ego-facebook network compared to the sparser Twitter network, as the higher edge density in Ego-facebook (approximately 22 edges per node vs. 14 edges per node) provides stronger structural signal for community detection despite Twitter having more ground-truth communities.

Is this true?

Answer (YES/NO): YES